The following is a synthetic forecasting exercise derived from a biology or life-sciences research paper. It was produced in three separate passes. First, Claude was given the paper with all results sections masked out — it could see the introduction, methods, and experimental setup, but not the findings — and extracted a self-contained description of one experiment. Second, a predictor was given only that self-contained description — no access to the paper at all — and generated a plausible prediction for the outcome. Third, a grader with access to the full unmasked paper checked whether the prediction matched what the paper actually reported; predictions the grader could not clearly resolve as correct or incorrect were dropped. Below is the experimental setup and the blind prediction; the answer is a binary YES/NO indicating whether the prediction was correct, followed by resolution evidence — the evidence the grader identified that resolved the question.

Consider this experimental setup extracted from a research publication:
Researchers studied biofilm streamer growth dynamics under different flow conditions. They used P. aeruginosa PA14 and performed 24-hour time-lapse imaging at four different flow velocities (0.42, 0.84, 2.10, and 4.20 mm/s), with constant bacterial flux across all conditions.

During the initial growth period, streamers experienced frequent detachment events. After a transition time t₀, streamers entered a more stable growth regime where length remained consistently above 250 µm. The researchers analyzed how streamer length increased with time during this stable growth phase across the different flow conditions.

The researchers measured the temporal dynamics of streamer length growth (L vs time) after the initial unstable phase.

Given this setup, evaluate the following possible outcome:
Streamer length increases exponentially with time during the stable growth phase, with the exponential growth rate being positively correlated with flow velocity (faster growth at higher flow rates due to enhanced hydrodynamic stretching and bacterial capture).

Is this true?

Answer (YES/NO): NO